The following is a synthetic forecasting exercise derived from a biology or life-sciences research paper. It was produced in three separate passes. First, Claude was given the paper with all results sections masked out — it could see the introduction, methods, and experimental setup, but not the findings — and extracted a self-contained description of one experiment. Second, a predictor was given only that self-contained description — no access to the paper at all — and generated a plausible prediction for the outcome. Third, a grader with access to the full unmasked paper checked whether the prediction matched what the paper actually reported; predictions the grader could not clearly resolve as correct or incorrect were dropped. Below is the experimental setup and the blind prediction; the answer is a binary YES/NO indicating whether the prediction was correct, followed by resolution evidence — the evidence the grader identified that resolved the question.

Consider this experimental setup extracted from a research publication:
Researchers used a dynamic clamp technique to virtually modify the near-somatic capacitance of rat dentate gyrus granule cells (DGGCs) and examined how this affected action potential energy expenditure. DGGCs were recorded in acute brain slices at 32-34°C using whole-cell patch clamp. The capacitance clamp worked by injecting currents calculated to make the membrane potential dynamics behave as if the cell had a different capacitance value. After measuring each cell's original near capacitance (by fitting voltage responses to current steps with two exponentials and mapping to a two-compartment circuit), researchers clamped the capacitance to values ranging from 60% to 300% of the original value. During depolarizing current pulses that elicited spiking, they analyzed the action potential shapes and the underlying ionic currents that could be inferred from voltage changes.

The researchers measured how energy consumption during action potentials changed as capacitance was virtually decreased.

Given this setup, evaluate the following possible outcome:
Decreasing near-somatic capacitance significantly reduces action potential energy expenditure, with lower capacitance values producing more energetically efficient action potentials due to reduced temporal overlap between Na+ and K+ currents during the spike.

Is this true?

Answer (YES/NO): NO